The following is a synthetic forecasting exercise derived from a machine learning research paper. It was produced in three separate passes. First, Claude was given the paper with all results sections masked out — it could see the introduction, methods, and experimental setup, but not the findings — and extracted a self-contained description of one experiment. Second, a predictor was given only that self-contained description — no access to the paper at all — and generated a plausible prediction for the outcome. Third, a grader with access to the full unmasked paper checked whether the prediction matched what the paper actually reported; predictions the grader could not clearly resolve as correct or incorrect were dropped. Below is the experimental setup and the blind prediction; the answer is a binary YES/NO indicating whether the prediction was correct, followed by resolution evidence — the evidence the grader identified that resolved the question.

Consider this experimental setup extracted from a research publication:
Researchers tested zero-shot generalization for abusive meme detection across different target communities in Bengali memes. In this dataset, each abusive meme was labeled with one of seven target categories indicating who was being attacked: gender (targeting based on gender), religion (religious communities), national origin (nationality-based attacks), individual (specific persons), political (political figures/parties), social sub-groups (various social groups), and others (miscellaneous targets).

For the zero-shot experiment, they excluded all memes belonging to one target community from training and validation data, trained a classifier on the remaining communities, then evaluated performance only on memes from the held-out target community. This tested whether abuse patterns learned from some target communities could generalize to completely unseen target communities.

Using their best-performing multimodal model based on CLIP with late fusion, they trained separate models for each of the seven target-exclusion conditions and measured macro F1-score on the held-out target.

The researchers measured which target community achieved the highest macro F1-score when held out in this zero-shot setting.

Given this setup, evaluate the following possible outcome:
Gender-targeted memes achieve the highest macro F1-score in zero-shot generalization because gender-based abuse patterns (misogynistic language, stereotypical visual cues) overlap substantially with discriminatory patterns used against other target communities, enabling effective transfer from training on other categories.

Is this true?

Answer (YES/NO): NO